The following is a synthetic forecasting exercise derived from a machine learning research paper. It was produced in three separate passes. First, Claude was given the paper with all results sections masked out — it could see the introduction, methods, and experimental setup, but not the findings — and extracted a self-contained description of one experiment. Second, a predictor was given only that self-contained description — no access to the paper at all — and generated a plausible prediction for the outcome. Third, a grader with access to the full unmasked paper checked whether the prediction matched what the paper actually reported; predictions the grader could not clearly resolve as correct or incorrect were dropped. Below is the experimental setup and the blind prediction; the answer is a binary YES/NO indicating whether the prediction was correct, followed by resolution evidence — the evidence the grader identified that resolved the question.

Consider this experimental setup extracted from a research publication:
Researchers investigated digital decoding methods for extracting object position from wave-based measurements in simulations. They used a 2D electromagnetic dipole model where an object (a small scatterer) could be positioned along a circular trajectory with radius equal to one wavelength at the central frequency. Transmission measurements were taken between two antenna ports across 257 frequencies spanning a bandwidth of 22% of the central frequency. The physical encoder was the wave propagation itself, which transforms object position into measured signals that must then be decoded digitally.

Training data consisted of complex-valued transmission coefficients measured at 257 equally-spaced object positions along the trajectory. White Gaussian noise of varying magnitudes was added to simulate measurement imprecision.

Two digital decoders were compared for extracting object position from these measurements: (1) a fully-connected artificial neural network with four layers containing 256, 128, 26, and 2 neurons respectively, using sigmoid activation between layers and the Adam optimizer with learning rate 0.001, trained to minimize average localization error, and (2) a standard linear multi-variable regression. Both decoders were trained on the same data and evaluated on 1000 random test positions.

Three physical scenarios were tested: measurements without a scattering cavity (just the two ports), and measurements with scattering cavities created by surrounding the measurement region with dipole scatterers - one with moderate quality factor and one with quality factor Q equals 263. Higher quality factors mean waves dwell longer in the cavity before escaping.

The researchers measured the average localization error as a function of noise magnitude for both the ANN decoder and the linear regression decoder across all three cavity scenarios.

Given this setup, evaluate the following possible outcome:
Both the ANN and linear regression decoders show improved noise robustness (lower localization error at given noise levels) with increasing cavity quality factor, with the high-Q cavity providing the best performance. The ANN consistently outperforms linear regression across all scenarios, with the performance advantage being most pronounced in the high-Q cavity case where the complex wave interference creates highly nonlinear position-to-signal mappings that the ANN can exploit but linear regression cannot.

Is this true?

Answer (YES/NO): NO